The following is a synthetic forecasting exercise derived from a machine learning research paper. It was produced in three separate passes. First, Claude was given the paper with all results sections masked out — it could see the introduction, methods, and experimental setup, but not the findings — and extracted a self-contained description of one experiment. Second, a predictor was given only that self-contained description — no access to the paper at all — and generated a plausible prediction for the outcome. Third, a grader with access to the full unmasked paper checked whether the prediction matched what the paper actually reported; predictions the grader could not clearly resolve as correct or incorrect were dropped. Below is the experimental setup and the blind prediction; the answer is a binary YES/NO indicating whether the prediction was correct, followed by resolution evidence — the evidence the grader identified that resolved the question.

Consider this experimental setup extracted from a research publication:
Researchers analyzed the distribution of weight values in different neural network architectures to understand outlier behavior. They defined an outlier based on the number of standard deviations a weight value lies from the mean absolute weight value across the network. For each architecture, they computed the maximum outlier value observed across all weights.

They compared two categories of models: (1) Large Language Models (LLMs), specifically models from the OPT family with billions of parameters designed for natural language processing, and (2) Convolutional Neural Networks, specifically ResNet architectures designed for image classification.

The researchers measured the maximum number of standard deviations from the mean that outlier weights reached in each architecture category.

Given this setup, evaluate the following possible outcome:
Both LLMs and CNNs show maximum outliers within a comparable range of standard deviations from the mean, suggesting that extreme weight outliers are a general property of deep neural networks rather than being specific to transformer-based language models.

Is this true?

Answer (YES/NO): NO